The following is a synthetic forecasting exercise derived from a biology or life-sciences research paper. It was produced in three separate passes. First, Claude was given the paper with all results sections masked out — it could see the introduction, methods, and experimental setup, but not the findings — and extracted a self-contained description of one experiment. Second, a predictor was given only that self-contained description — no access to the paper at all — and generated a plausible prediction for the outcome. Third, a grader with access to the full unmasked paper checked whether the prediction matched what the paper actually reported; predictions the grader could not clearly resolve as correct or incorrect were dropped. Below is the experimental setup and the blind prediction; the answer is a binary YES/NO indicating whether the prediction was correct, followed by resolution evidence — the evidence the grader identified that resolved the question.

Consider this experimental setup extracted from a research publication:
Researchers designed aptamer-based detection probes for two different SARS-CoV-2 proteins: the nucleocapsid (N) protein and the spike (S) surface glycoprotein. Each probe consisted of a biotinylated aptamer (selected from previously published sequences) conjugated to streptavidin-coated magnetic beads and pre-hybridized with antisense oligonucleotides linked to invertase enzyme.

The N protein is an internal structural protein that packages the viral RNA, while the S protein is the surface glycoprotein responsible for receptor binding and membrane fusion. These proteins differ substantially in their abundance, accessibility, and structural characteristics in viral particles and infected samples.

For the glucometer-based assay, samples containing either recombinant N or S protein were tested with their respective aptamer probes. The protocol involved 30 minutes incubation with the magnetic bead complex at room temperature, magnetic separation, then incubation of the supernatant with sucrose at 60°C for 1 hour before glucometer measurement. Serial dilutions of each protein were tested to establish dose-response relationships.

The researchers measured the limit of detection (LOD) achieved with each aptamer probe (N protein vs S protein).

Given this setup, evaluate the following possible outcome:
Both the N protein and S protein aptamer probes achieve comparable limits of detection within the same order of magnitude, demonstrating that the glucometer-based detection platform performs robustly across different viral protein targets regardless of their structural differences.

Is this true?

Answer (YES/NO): YES